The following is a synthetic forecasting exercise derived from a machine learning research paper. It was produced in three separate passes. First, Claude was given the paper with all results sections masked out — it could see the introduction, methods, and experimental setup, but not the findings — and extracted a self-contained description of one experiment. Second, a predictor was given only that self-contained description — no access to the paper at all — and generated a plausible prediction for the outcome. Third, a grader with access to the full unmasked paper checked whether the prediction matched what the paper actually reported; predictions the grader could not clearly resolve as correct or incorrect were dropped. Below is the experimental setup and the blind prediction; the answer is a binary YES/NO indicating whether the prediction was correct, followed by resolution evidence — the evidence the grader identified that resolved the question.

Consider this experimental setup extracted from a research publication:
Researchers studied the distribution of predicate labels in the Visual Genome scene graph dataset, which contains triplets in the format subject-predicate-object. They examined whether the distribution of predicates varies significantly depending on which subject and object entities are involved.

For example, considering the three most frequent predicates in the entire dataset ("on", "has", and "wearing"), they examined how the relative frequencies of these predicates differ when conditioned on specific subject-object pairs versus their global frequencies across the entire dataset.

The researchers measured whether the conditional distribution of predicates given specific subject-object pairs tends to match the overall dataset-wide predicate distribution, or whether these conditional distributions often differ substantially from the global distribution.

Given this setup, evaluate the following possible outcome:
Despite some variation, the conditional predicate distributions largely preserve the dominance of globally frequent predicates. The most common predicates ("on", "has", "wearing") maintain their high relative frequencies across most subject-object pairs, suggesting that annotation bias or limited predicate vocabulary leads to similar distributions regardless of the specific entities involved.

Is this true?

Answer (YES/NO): NO